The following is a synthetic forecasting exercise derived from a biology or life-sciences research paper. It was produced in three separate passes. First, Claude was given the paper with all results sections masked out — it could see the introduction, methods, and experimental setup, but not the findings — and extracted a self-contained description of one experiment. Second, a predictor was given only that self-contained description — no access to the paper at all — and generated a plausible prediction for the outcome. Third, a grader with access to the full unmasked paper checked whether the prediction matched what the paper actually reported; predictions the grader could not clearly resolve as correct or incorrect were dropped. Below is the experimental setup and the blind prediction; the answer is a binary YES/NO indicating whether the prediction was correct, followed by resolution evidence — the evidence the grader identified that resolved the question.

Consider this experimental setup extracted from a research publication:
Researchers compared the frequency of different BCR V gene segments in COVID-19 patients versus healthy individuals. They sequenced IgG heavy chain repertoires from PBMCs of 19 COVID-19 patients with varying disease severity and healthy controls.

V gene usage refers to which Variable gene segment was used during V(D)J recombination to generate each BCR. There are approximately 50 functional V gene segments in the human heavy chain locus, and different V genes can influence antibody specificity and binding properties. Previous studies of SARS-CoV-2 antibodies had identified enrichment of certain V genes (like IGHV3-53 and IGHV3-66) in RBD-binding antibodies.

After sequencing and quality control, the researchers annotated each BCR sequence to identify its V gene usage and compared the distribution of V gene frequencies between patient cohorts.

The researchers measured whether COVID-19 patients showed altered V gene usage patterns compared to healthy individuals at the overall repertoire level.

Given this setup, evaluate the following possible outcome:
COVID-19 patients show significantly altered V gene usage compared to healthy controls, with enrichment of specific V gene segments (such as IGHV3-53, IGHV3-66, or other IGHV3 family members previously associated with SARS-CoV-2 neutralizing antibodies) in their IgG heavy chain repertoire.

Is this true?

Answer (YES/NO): NO